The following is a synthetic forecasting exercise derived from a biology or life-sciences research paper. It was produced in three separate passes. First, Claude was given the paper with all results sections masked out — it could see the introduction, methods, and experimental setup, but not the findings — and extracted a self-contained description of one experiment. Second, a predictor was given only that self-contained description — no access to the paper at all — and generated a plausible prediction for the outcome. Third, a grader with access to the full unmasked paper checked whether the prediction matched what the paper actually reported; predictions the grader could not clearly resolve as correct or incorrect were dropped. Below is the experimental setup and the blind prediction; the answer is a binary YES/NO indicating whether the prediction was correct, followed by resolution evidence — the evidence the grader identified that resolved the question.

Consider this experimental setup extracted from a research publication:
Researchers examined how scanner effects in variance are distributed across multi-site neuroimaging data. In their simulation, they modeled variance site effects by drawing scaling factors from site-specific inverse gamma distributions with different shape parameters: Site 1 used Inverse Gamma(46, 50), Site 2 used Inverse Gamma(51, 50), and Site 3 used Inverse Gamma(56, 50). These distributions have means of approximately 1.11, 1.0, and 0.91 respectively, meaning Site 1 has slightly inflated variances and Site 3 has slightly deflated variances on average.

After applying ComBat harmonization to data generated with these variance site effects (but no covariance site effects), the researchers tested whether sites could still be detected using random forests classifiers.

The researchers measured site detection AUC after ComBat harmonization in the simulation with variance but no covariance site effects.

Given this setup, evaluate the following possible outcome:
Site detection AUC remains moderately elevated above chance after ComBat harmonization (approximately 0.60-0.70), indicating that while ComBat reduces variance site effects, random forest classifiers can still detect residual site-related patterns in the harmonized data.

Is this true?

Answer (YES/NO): NO